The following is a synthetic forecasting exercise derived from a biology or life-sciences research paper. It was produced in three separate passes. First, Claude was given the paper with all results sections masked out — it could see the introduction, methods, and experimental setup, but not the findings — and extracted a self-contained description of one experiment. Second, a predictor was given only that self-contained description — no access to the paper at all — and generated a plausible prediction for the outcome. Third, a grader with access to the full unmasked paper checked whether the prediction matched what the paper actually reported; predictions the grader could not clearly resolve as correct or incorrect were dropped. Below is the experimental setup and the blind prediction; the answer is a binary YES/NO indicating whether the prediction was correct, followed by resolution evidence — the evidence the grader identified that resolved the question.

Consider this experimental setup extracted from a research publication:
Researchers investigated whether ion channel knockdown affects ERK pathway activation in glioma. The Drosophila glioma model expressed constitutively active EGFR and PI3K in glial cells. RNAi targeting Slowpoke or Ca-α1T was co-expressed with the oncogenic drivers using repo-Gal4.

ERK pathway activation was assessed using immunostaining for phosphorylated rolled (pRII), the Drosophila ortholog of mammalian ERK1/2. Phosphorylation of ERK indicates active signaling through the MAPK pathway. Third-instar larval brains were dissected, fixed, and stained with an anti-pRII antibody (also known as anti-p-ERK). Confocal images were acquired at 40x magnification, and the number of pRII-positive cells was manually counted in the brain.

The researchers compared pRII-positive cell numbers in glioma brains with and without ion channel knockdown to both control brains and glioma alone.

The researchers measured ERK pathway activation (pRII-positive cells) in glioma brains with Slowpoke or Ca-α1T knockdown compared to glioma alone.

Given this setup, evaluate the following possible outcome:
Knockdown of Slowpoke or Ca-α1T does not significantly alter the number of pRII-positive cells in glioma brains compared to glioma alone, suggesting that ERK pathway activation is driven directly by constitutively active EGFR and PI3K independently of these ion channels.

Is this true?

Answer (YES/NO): NO